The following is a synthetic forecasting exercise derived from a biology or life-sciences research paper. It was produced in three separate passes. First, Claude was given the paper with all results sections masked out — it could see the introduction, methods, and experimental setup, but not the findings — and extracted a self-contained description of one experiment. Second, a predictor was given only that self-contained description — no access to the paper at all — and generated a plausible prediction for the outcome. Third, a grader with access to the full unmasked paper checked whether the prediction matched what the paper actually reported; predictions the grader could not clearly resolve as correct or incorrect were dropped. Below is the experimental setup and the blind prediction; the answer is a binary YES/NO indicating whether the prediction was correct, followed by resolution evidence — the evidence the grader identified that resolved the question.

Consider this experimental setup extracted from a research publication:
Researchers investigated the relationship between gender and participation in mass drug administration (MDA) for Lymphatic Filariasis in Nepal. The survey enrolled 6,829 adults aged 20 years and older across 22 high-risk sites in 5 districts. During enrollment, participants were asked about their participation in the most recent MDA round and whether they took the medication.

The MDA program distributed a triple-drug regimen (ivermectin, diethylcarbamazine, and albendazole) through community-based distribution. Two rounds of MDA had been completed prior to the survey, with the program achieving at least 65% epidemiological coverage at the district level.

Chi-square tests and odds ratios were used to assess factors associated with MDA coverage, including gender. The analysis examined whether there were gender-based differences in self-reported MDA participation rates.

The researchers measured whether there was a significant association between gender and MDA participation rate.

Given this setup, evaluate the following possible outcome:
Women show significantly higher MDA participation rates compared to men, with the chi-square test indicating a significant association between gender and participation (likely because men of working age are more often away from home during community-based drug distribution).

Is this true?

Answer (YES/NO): YES